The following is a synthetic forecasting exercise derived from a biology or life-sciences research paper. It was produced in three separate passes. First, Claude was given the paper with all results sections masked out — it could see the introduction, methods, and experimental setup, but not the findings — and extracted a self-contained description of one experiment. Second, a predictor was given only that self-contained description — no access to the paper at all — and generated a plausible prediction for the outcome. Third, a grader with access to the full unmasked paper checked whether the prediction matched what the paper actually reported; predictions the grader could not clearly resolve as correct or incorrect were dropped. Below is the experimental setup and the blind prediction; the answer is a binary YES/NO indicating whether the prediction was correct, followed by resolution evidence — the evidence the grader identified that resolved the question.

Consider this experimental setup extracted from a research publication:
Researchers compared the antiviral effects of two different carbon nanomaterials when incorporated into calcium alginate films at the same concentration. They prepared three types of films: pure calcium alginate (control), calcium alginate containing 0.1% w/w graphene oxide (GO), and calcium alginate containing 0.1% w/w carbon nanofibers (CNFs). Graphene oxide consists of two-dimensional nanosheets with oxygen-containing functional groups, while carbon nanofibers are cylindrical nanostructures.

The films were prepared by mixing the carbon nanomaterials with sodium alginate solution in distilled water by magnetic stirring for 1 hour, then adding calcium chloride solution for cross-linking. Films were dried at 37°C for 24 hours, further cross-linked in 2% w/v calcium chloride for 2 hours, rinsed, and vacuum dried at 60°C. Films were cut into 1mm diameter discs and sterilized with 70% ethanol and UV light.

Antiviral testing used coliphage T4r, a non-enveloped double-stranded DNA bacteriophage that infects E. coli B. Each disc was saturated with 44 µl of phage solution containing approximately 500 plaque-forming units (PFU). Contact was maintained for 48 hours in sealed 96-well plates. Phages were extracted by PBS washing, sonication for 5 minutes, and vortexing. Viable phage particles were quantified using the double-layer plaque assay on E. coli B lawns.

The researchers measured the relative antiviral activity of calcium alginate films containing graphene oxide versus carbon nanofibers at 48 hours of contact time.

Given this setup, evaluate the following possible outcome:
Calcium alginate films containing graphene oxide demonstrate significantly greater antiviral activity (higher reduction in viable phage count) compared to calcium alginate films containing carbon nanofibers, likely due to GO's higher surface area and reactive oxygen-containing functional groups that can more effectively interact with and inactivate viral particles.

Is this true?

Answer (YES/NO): NO